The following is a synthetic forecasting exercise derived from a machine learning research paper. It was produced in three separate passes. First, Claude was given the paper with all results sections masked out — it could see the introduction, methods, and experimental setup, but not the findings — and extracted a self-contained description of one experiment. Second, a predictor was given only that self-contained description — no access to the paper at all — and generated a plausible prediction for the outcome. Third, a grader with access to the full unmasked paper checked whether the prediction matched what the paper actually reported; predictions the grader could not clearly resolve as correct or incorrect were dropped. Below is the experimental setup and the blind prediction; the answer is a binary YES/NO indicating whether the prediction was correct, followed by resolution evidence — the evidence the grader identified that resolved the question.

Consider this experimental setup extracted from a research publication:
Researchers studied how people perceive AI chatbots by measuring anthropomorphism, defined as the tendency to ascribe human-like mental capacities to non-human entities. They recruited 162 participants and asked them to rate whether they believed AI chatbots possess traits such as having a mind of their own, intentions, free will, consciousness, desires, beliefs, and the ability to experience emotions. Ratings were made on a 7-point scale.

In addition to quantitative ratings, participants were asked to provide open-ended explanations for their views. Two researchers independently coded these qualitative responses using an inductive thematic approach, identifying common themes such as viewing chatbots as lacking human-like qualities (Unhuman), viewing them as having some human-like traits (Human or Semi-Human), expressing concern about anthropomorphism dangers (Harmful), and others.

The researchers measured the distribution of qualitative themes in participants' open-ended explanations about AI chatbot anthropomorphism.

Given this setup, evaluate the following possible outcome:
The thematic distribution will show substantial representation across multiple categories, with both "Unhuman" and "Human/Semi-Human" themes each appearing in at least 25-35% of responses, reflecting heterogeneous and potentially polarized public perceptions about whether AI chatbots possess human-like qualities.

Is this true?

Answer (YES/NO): NO